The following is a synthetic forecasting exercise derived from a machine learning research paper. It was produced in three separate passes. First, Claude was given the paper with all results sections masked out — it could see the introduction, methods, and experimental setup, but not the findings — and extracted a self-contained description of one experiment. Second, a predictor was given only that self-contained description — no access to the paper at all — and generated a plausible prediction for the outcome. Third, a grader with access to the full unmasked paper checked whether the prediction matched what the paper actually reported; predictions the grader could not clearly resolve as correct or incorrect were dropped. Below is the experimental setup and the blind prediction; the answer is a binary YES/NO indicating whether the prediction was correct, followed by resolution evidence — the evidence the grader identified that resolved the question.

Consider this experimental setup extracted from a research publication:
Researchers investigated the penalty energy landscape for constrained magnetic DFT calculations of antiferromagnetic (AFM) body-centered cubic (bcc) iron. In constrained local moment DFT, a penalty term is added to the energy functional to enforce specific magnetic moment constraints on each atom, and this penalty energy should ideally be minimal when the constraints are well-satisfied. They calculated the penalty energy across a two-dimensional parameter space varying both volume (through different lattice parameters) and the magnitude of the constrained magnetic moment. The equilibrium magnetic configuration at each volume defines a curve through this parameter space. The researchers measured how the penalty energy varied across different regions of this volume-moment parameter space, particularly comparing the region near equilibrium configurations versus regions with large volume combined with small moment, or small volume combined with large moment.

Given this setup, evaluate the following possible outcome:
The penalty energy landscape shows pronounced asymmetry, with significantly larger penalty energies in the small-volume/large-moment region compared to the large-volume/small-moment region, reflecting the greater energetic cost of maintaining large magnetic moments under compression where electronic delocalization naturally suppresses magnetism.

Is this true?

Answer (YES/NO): YES